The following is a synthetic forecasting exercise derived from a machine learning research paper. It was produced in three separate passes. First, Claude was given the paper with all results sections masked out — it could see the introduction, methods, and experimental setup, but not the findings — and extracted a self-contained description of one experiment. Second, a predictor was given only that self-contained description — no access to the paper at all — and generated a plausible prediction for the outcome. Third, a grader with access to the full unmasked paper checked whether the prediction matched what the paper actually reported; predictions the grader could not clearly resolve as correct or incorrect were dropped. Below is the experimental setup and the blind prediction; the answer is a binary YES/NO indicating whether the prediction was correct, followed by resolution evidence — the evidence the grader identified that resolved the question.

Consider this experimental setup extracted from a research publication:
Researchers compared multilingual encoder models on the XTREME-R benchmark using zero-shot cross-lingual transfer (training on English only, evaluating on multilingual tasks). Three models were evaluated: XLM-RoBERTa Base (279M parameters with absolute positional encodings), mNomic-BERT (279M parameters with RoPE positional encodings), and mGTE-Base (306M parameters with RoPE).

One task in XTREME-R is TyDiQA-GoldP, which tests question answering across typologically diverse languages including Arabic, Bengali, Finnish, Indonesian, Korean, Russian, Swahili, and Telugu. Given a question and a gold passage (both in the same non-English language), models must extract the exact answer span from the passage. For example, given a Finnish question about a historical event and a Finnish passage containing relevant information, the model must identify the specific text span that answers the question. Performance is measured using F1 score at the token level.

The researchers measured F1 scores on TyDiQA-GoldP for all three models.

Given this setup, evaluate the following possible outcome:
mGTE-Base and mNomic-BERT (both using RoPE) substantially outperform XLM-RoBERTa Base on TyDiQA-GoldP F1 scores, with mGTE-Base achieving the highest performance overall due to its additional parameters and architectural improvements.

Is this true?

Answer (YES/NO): NO